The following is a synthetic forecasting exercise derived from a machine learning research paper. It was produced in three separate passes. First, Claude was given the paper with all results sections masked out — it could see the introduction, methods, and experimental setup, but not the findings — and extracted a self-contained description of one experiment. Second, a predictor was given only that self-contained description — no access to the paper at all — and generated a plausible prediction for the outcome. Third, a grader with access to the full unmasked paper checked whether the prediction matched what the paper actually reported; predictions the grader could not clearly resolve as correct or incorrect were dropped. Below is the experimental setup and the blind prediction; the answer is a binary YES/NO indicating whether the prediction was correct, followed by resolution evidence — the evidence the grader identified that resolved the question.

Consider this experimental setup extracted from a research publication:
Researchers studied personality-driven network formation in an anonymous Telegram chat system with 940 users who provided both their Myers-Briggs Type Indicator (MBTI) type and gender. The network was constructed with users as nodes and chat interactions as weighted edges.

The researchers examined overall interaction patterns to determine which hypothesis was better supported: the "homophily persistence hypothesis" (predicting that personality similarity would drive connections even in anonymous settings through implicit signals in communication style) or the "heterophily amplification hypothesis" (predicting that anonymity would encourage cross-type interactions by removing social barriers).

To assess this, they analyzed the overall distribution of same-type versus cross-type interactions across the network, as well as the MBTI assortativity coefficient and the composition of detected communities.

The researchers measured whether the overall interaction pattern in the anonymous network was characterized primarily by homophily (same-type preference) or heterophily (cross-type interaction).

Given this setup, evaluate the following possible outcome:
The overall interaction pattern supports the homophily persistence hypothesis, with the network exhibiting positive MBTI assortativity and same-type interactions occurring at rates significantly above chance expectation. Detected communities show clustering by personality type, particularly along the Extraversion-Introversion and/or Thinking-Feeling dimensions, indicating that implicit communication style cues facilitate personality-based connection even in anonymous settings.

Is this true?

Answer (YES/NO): NO